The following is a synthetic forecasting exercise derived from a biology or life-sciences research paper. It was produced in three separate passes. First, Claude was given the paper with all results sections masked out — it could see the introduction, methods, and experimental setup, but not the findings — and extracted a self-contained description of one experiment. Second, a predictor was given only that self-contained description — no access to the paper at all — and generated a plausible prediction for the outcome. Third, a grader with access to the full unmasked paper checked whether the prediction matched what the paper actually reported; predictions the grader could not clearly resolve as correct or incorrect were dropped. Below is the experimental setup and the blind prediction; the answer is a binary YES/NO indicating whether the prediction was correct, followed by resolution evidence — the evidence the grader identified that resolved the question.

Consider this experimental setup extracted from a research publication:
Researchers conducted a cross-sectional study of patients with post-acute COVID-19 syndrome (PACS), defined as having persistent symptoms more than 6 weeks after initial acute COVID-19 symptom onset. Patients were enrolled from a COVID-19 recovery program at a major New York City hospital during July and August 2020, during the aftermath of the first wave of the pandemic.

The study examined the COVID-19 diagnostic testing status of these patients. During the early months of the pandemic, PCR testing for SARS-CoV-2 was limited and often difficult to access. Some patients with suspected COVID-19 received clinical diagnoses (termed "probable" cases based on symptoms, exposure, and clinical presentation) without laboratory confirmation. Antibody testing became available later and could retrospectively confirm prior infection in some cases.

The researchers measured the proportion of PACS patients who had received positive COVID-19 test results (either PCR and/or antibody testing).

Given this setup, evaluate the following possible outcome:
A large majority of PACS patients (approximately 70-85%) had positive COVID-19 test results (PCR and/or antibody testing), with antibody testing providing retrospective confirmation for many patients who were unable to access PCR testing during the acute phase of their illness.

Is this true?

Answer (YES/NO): NO